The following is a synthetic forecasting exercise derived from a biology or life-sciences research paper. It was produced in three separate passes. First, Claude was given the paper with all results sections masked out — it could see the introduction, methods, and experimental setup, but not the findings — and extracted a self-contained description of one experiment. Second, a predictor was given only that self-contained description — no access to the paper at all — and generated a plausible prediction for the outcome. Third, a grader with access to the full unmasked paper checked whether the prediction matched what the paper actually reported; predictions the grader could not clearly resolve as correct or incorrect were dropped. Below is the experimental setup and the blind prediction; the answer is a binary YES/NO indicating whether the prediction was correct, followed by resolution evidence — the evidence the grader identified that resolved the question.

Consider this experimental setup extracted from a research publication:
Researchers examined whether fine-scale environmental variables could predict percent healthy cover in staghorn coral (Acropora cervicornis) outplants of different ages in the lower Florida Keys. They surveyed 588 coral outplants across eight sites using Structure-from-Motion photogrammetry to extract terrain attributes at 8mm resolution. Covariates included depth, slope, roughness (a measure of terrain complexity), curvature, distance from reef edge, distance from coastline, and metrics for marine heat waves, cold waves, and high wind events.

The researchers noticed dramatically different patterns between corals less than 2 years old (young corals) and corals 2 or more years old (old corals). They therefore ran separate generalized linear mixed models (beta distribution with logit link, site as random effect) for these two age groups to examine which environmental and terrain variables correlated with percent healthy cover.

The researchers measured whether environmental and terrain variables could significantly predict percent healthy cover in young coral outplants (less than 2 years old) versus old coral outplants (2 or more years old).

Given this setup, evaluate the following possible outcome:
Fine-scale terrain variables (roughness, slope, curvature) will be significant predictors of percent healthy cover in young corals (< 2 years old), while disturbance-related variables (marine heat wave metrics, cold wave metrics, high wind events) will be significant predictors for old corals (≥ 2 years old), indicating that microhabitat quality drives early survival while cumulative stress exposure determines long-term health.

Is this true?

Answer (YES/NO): NO